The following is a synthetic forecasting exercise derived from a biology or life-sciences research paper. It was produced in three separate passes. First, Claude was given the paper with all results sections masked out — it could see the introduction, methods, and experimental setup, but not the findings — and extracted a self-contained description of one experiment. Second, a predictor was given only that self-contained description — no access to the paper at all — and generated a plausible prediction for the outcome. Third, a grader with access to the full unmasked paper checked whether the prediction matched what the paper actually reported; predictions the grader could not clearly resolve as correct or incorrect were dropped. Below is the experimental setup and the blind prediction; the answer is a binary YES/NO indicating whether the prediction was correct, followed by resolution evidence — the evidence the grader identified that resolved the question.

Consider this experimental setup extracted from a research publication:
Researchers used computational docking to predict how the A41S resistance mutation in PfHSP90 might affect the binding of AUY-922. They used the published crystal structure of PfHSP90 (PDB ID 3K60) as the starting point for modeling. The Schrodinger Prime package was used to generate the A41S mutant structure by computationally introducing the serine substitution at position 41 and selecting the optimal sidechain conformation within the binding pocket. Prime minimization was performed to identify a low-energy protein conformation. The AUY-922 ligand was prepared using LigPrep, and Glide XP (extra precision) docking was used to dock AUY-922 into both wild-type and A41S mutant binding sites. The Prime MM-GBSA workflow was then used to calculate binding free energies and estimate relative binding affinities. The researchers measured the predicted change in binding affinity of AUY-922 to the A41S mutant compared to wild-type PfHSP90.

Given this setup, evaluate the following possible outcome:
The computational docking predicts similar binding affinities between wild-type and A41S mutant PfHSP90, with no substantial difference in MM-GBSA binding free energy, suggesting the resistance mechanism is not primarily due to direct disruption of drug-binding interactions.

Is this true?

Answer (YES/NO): NO